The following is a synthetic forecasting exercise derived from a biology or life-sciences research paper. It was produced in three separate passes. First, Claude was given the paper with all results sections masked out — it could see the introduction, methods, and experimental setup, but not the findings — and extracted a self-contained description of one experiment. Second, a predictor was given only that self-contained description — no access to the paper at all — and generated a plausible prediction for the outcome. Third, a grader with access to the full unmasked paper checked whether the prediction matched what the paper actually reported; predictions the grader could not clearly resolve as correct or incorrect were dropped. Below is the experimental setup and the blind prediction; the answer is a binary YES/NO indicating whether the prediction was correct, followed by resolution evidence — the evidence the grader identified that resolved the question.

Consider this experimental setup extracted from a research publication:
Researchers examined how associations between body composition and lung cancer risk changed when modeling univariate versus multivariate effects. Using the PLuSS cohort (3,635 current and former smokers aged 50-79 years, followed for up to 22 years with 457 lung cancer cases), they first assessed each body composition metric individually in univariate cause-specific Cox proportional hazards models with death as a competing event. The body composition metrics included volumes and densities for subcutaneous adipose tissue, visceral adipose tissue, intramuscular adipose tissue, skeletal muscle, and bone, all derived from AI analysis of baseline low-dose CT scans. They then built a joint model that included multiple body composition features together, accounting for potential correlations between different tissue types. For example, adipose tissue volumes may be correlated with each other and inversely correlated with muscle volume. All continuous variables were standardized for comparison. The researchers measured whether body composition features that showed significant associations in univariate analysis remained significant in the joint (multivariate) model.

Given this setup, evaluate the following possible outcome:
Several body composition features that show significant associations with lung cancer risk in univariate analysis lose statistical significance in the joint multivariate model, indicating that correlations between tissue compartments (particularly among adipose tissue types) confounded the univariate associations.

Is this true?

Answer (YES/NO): YES